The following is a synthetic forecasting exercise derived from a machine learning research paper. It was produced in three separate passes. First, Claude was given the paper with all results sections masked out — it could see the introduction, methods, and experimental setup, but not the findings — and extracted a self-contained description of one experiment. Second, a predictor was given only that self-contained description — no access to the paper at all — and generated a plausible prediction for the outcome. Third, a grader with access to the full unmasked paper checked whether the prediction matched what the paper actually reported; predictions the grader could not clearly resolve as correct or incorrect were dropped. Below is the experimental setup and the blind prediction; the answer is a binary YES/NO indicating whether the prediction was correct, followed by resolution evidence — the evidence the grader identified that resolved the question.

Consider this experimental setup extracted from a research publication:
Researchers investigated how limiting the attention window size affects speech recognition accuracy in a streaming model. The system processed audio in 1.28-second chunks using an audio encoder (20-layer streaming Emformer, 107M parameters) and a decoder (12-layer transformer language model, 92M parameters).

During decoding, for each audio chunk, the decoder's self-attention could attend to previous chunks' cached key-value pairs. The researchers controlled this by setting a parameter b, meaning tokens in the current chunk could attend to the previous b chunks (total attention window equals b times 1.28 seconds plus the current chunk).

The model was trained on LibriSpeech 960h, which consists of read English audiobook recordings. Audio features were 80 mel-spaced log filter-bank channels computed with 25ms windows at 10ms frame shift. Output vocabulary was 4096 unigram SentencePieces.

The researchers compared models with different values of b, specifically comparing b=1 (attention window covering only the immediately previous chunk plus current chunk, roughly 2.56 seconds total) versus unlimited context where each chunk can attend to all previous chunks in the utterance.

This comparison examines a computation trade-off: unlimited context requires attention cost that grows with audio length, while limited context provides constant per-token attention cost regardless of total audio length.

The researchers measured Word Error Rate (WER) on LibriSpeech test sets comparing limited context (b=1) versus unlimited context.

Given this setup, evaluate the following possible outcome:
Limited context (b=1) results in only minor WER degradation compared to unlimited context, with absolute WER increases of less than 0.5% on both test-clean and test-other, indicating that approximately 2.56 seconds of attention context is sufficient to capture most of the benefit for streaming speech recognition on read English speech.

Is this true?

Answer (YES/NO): YES